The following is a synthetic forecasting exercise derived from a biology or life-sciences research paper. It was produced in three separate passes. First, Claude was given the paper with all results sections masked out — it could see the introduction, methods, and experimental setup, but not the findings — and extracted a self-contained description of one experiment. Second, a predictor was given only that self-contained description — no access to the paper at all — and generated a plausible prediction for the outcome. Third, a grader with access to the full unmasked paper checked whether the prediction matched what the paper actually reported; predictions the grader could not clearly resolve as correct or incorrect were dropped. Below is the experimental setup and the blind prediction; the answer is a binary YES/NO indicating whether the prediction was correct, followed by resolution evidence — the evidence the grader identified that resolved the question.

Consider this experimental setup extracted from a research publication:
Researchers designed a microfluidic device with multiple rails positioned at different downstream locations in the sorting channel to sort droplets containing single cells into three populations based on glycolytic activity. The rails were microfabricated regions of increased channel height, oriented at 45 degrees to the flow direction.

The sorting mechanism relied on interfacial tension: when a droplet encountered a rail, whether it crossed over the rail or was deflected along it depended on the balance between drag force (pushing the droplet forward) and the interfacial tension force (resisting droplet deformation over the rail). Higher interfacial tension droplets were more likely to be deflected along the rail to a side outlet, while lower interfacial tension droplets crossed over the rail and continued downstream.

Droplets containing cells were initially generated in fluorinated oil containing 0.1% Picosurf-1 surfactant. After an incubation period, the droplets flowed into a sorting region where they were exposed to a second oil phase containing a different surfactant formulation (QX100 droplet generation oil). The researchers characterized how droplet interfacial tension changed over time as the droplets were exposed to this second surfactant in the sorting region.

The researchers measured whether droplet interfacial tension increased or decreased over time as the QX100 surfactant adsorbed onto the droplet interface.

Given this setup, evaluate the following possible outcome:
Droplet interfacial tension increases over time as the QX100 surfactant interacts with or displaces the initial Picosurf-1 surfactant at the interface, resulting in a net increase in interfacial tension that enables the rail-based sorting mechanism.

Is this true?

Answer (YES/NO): YES